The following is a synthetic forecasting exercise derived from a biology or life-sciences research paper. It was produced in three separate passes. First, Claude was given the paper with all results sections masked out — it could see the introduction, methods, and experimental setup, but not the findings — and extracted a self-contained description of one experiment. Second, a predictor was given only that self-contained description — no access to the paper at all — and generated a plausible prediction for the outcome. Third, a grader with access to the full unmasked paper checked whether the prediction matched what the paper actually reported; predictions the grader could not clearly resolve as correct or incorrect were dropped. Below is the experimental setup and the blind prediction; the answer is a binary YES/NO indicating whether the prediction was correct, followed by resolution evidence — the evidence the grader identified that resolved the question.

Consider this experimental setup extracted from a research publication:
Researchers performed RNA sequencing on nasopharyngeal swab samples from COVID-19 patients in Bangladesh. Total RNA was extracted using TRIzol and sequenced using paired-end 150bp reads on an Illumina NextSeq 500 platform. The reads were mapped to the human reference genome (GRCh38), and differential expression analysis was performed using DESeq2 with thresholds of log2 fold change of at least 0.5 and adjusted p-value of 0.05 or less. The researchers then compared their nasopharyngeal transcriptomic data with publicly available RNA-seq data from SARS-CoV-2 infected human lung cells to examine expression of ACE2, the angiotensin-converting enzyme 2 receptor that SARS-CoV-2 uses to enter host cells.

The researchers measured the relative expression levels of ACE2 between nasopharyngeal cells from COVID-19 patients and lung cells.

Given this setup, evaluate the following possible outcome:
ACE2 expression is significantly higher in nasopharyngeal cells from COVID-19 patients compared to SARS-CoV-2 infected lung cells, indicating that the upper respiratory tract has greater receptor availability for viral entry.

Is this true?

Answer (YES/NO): YES